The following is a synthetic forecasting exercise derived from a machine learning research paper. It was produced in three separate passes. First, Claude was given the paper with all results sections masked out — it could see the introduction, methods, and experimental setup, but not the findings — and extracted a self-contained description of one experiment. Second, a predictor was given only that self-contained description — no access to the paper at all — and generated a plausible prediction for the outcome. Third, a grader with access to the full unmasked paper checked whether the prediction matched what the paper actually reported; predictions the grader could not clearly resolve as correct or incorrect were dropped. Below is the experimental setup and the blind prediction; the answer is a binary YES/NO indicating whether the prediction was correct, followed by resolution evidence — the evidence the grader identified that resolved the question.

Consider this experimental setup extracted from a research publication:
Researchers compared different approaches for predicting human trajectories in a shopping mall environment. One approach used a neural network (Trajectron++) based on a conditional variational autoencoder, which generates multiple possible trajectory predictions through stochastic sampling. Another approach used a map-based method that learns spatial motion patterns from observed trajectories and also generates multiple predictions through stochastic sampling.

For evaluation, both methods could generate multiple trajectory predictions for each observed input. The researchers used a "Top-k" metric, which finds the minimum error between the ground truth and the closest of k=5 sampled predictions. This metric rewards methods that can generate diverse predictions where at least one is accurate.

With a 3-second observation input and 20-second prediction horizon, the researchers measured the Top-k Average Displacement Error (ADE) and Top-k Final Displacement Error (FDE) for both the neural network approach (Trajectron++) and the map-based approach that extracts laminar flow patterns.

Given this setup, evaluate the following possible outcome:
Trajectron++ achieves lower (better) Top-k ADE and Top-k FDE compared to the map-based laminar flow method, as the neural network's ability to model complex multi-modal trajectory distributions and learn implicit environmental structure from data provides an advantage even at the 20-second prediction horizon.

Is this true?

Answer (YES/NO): YES